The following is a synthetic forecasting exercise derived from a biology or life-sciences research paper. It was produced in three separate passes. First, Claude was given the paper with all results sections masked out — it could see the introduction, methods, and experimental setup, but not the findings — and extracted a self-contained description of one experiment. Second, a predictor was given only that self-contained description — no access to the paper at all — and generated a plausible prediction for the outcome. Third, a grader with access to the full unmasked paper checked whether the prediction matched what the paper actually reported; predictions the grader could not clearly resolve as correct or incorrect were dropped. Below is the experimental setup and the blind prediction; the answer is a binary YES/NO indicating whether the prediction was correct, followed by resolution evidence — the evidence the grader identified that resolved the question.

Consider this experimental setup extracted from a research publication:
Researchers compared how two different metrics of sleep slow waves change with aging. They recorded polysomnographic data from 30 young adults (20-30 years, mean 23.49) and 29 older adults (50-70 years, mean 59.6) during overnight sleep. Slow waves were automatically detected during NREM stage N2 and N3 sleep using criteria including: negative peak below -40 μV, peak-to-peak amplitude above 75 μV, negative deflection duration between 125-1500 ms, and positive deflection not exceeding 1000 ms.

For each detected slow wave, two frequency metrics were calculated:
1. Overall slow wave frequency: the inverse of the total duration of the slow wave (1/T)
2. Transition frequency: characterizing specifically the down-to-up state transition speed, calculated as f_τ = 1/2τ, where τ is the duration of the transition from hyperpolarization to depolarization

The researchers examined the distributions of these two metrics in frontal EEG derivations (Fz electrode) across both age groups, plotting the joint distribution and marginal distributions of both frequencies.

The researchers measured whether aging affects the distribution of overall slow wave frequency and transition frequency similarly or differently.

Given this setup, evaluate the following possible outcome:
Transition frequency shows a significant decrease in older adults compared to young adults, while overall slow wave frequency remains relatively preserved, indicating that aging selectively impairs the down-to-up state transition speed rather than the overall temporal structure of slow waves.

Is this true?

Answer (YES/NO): YES